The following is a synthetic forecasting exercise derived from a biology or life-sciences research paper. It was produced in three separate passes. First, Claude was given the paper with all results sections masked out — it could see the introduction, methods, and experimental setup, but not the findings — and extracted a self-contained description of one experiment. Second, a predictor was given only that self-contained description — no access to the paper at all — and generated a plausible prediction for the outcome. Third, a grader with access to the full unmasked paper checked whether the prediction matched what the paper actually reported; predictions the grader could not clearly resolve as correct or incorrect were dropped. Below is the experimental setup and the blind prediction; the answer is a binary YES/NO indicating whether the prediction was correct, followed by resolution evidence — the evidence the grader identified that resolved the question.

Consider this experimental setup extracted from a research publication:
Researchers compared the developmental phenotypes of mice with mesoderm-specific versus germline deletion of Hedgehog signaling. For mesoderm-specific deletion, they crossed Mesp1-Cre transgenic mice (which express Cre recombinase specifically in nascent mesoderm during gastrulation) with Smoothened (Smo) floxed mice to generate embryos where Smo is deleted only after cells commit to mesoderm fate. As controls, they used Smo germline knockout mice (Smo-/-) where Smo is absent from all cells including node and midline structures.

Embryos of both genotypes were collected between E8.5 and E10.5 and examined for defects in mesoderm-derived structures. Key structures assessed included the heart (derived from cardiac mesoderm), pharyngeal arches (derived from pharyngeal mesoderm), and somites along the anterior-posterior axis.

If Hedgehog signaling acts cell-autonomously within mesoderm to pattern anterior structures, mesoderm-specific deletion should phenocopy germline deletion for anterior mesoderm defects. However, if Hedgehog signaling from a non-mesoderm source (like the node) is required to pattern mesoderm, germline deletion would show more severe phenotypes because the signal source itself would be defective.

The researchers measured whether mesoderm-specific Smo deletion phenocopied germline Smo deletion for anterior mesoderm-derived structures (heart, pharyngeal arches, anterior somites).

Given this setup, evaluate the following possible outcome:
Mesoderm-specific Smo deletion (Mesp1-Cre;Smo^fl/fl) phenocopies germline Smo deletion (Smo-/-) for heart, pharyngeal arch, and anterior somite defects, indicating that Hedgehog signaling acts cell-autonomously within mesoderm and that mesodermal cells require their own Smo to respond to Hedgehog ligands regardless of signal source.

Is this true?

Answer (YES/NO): NO